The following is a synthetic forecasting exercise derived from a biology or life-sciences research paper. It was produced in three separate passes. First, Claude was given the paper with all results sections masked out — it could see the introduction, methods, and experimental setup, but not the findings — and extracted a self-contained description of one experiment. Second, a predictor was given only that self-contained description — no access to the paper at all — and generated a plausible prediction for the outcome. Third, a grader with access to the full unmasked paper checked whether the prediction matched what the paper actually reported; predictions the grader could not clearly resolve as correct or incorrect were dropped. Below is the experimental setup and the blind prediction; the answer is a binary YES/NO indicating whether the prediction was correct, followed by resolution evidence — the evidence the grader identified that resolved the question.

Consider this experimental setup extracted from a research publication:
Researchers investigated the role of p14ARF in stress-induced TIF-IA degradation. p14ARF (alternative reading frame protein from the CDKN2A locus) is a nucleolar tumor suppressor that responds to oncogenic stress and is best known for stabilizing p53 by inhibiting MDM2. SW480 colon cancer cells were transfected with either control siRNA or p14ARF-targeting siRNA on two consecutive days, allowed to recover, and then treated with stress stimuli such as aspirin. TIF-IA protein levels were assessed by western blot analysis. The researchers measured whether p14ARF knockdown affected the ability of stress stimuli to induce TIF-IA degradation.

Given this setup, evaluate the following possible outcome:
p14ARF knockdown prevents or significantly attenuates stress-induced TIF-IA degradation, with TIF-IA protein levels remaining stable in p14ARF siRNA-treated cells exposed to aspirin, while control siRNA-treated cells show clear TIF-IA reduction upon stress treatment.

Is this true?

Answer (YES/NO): YES